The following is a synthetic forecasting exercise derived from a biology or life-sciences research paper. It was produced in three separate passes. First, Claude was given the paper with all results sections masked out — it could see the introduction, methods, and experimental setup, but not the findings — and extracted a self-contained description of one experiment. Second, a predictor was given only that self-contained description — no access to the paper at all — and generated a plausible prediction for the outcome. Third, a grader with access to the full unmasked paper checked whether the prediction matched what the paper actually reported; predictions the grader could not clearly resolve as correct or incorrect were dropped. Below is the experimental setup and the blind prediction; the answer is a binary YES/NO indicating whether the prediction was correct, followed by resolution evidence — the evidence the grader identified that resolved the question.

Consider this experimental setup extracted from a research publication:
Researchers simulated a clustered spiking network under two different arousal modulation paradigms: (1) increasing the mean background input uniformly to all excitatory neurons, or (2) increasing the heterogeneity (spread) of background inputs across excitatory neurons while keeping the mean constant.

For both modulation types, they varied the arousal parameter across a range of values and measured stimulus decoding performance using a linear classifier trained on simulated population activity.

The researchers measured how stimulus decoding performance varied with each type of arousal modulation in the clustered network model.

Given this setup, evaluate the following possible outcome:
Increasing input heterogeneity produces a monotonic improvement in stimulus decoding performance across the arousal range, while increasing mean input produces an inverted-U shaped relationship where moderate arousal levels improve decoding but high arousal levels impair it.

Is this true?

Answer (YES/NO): NO